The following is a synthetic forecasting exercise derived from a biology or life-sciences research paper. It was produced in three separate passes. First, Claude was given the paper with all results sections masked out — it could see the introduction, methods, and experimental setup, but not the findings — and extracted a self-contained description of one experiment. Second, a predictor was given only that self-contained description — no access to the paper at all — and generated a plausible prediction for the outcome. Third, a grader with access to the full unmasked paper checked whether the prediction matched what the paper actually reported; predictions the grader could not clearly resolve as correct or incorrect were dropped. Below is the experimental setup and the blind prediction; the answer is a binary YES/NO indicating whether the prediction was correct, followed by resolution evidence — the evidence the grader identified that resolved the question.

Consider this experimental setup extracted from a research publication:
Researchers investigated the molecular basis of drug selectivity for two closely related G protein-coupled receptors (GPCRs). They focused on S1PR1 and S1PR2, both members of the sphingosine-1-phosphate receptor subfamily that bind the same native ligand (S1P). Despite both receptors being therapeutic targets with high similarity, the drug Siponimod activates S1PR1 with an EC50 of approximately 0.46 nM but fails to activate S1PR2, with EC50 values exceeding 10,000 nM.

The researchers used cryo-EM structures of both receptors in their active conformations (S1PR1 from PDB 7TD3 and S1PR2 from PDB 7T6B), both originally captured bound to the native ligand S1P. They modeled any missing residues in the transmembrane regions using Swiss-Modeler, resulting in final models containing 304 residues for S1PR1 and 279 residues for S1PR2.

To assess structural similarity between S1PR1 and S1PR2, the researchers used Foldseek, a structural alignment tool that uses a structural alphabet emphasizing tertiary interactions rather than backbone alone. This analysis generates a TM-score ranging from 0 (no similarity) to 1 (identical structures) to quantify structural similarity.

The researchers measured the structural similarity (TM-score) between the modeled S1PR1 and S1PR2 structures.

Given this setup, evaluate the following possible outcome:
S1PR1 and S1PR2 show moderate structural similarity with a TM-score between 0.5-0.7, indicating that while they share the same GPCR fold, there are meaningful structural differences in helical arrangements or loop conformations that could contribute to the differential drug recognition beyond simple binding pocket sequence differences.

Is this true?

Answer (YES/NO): NO